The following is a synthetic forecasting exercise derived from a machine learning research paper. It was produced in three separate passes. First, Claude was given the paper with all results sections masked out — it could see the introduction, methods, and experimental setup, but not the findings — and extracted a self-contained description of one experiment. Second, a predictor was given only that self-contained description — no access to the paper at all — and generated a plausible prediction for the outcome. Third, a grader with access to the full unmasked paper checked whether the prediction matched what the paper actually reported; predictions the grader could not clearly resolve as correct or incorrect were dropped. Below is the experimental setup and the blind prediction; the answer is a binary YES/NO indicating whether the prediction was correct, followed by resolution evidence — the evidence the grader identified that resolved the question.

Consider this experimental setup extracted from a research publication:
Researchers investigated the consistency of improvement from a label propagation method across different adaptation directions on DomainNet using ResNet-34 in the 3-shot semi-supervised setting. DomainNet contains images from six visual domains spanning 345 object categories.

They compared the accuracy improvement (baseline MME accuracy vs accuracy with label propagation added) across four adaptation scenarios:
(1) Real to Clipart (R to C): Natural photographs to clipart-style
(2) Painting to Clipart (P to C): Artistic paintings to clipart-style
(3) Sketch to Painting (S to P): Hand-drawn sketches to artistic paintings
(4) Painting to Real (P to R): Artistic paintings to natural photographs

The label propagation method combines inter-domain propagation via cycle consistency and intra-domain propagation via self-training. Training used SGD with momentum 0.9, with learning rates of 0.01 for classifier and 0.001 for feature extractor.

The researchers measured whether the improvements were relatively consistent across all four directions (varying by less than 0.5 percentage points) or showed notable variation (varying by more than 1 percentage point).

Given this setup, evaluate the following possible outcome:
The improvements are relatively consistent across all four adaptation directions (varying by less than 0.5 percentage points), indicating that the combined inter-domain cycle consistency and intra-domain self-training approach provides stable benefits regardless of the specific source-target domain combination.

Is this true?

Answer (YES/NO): YES